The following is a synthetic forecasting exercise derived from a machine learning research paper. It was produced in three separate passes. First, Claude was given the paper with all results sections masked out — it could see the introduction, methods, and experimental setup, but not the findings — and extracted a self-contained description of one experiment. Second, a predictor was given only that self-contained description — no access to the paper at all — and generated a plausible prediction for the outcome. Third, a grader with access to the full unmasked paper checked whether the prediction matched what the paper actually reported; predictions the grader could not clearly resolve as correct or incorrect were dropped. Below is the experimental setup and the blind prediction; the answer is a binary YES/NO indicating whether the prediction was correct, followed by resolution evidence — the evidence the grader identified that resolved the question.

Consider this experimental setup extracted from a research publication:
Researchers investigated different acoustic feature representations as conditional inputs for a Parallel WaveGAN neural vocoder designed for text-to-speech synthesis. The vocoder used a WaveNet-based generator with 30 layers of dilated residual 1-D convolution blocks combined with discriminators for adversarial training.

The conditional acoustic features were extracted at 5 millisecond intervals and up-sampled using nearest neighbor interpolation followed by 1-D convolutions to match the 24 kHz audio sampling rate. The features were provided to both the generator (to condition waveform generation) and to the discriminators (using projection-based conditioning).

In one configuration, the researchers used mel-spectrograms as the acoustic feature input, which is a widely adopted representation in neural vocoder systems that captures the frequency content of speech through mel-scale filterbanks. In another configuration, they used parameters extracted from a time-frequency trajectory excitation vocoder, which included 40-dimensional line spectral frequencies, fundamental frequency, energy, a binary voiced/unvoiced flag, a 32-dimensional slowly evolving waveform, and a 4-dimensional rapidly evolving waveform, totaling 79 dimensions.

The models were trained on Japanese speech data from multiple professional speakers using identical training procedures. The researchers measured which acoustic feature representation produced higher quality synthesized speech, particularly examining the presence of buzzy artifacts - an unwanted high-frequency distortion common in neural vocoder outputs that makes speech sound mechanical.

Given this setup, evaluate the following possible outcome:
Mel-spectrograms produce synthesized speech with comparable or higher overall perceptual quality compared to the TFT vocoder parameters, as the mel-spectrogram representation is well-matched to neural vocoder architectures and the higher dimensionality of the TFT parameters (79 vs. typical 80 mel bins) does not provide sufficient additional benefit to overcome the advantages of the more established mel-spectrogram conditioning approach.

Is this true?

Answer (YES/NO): NO